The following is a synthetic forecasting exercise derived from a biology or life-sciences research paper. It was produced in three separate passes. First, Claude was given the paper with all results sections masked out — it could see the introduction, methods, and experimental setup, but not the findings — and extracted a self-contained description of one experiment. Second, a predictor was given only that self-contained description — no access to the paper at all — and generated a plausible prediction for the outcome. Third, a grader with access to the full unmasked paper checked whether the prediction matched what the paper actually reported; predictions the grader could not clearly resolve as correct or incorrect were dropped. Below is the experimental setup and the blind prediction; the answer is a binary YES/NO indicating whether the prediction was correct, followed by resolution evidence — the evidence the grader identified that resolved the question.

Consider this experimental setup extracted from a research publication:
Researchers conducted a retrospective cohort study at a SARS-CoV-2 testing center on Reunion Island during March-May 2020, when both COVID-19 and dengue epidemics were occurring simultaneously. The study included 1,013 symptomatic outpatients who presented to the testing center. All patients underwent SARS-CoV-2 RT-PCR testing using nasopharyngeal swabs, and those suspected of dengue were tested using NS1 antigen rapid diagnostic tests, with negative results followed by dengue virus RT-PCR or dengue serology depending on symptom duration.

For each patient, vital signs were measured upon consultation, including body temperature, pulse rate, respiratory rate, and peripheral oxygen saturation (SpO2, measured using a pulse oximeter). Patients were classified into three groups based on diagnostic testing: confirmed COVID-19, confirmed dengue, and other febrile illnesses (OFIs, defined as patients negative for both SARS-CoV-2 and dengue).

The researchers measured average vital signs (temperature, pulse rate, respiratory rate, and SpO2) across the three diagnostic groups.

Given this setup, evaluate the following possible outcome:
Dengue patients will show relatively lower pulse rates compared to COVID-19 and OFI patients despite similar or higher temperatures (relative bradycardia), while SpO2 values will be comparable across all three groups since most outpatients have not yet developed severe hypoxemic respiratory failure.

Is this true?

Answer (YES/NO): NO